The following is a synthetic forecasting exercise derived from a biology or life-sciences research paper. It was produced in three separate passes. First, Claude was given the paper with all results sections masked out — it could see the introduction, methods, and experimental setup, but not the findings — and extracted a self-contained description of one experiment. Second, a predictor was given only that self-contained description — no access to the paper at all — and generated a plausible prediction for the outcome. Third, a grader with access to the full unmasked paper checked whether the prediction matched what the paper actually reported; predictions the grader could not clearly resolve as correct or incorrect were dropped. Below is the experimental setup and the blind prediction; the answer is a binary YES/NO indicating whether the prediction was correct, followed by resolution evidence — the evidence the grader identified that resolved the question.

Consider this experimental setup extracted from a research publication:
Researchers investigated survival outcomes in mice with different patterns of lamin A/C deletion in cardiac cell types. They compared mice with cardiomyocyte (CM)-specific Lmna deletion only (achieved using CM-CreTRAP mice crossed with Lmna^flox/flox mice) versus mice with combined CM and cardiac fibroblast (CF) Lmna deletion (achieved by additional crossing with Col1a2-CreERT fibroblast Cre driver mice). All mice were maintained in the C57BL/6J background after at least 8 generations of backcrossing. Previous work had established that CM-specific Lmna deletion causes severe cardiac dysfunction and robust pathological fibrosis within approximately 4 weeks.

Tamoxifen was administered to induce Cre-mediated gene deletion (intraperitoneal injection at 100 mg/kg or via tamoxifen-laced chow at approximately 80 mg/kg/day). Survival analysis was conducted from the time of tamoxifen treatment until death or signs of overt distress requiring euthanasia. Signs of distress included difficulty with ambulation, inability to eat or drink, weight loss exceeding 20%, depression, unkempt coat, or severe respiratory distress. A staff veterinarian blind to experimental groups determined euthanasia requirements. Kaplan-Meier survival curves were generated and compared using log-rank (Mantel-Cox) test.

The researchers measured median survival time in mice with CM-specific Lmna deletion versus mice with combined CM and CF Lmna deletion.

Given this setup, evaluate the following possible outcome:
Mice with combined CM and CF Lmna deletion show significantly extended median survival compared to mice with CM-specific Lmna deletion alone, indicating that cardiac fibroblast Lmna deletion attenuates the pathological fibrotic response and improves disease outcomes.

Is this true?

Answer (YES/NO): YES